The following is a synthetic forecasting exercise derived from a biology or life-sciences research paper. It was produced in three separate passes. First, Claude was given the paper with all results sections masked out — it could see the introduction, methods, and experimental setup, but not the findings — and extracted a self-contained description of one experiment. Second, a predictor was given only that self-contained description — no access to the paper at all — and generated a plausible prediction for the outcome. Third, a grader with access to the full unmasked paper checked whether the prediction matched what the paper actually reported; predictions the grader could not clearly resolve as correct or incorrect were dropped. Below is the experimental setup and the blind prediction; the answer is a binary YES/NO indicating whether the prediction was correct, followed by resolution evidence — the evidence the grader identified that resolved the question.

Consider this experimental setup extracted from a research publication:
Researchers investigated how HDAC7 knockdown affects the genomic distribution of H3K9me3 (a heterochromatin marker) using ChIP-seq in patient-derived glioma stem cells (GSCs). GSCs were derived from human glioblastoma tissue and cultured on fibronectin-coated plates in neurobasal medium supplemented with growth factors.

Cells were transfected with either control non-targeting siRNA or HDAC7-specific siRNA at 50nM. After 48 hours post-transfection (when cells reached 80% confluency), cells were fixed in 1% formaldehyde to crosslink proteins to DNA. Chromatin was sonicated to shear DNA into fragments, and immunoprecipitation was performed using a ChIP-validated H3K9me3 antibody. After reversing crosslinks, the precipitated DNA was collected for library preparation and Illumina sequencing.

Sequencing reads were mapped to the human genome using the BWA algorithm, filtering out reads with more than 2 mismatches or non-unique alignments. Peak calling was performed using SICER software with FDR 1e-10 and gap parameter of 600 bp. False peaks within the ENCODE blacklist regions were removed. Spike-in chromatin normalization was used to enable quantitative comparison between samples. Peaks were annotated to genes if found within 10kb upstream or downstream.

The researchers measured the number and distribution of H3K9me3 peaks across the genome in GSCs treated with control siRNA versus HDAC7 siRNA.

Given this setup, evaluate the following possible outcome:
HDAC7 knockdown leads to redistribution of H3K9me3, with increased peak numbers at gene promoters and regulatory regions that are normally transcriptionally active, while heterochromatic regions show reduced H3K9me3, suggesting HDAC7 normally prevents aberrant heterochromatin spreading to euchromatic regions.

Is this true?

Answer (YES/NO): NO